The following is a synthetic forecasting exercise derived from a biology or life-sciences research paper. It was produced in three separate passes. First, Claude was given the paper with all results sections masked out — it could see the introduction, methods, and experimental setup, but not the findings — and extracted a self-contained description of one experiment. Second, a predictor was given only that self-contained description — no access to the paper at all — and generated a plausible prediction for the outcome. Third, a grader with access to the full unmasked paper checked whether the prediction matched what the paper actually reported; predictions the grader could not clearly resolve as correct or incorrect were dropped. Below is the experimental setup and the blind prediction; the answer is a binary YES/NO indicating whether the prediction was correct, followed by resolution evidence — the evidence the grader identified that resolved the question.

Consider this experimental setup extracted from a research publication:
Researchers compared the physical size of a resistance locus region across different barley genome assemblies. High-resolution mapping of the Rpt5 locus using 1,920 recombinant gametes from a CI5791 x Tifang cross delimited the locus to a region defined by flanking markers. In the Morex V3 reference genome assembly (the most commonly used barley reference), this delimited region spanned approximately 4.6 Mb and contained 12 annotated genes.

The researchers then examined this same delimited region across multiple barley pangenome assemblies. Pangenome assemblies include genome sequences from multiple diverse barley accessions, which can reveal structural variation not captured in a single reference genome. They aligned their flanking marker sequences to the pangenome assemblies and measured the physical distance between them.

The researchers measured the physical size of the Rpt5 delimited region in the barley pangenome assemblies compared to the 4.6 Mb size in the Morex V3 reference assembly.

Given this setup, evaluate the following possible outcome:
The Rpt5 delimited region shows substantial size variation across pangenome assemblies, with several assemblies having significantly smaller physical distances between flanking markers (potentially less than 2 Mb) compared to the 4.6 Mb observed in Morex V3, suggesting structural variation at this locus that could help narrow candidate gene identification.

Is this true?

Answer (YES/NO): YES